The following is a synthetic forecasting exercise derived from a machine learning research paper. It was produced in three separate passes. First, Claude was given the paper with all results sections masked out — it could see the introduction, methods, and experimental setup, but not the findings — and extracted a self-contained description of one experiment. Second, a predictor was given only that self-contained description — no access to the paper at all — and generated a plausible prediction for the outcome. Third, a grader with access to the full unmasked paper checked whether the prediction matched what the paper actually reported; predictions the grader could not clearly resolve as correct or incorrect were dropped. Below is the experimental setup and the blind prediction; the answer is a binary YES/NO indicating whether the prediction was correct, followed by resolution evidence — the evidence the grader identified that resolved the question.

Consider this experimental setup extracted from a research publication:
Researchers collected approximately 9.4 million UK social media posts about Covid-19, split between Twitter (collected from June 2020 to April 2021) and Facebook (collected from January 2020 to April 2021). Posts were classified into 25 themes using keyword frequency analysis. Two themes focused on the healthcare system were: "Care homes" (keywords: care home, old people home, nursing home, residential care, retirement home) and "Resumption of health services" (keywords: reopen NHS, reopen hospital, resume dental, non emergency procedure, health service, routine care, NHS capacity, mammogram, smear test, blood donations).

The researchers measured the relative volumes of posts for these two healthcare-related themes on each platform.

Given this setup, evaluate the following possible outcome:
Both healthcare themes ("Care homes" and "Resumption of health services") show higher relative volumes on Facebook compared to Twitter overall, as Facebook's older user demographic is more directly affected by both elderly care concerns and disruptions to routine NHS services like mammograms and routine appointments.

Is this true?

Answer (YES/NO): YES